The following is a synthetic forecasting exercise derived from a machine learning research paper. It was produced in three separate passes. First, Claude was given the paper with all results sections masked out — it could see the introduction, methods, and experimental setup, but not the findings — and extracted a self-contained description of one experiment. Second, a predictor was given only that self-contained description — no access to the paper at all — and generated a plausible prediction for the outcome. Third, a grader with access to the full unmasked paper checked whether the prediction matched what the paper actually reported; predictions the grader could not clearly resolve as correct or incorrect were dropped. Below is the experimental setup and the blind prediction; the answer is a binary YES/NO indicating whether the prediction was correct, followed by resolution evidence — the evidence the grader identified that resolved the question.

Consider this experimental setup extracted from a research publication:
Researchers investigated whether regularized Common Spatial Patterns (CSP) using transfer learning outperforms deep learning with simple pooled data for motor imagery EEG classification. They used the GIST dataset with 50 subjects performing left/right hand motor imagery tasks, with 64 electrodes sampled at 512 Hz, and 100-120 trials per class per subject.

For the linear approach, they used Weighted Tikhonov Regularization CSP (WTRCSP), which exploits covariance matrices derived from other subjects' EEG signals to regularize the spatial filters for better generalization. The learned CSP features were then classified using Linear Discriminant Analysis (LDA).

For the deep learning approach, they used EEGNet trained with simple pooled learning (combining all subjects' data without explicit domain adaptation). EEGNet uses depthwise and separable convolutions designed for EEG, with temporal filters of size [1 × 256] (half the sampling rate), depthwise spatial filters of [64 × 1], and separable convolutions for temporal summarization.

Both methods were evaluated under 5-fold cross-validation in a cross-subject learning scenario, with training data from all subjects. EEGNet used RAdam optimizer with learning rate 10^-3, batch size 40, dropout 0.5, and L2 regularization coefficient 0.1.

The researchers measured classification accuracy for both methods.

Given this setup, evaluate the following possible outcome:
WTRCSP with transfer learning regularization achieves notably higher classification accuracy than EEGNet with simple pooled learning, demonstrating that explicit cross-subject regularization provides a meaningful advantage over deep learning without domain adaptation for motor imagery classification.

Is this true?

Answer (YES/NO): NO